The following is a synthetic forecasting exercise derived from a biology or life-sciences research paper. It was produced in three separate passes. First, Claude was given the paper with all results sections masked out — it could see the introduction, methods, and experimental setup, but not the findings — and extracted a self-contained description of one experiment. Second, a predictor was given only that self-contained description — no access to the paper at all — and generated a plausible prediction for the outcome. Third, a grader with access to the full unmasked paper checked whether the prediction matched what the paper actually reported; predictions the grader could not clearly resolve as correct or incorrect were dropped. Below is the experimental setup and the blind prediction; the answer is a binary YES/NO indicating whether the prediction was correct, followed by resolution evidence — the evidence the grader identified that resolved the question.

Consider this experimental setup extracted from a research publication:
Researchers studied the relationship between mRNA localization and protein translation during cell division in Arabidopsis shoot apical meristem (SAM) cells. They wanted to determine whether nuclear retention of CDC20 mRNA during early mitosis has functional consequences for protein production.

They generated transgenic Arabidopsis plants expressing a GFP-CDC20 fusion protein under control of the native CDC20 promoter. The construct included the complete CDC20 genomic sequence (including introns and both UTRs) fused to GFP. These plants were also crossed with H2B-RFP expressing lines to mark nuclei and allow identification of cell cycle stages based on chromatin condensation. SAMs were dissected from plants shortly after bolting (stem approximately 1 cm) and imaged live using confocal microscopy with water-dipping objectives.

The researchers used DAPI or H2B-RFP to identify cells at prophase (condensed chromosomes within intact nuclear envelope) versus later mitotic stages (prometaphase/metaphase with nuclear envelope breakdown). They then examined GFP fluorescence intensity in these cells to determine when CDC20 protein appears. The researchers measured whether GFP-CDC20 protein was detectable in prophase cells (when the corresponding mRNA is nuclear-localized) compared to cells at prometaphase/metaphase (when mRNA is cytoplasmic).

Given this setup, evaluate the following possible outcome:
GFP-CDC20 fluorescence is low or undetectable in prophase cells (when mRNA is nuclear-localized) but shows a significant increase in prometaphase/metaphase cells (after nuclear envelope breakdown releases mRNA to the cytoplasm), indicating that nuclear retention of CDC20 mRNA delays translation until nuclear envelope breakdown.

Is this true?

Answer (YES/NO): YES